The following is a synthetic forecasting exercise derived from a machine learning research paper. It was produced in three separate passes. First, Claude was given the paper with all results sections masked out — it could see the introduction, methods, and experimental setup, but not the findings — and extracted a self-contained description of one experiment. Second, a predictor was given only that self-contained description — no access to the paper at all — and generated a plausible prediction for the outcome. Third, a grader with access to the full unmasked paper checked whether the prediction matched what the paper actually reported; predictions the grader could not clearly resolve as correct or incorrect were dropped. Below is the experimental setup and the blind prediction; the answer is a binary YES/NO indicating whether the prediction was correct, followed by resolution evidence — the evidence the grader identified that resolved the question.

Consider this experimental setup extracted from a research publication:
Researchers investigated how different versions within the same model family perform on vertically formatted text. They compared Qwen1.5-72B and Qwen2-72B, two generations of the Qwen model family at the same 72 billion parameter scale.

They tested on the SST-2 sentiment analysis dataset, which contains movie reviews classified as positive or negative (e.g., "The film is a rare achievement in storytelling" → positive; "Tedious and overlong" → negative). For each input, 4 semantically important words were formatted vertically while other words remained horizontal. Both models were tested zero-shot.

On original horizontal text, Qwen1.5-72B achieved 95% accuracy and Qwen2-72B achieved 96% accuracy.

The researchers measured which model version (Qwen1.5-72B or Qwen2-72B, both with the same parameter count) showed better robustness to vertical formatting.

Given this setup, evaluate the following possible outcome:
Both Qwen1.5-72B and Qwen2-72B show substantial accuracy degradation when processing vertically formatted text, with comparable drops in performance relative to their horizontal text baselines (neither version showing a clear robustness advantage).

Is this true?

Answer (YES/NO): YES